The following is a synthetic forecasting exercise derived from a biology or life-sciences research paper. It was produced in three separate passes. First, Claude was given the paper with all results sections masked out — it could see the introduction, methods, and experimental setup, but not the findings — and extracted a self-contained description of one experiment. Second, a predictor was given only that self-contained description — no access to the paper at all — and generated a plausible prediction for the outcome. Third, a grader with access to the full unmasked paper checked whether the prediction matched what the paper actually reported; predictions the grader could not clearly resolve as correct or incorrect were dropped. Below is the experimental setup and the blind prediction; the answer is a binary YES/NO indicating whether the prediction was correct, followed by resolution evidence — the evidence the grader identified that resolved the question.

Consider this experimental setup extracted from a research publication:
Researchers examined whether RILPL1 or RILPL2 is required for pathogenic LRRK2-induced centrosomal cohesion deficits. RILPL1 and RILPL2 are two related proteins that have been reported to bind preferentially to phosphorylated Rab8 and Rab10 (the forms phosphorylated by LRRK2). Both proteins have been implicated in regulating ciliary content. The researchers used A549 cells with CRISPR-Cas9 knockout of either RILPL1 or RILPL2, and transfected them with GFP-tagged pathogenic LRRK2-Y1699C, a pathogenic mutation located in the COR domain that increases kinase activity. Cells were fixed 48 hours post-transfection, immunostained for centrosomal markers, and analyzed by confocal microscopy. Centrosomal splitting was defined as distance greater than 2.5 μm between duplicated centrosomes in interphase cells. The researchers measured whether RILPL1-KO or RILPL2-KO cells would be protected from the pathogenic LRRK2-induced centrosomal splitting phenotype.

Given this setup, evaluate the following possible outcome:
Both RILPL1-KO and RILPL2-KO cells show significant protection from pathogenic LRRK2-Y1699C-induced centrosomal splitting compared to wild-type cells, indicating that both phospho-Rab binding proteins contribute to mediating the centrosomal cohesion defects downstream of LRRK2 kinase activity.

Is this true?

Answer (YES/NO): NO